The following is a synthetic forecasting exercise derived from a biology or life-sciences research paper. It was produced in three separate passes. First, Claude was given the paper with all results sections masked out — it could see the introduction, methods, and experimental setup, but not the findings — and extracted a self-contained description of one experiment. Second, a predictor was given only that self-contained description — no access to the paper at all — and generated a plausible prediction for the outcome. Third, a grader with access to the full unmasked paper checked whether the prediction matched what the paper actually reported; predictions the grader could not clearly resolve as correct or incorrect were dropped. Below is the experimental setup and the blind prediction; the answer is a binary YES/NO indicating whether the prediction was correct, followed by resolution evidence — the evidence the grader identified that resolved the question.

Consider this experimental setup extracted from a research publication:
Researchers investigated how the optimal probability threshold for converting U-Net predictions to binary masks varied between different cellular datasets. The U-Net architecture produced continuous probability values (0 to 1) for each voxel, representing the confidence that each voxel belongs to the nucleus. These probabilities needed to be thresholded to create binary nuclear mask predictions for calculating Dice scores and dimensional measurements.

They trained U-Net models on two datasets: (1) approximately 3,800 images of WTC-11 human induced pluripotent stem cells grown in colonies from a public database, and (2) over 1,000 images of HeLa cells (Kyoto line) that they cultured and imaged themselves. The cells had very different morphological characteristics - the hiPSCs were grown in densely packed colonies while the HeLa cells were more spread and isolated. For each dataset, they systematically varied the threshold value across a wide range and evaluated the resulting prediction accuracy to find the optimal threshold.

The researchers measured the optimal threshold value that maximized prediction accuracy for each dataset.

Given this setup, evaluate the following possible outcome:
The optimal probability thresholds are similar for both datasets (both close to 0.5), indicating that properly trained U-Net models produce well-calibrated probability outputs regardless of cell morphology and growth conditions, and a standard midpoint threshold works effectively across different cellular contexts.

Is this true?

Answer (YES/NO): NO